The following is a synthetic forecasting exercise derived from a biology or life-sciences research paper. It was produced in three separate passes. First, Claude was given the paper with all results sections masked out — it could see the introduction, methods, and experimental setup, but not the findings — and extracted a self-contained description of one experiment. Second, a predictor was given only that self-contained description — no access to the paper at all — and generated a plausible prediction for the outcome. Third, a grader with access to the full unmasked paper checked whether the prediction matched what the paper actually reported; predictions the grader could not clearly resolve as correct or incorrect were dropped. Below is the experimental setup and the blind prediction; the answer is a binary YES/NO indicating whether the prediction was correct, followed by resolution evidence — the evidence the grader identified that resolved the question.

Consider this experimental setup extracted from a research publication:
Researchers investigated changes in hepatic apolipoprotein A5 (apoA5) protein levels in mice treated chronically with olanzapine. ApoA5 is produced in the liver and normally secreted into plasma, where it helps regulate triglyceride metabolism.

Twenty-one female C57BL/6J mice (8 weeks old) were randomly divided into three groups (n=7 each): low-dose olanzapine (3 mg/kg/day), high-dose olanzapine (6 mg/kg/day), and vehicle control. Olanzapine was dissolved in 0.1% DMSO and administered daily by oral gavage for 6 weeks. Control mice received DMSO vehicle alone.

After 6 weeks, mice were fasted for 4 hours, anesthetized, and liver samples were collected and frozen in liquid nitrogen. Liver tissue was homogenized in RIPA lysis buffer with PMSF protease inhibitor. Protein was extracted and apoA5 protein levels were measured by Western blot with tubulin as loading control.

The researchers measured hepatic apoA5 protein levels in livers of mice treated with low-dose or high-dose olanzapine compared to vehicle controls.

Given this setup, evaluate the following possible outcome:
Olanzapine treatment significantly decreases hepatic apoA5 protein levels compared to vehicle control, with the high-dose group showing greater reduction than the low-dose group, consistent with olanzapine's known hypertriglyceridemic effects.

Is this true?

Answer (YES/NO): NO